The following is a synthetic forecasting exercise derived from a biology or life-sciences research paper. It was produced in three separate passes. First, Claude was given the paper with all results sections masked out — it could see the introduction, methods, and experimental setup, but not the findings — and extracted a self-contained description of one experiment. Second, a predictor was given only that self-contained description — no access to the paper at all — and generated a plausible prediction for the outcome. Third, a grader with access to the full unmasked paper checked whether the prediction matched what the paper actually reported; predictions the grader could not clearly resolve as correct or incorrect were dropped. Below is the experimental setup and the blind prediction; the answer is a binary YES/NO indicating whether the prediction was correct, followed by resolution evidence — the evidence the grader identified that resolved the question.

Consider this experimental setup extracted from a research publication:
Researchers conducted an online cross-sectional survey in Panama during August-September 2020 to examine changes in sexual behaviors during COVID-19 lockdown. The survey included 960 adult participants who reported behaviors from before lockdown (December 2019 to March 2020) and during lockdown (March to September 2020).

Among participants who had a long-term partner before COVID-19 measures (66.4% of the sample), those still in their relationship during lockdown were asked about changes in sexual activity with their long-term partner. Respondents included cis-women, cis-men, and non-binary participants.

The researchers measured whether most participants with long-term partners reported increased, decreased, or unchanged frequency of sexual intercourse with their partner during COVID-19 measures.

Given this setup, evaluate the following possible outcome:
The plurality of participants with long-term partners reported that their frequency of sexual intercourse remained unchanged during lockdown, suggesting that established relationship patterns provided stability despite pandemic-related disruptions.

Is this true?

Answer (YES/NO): NO